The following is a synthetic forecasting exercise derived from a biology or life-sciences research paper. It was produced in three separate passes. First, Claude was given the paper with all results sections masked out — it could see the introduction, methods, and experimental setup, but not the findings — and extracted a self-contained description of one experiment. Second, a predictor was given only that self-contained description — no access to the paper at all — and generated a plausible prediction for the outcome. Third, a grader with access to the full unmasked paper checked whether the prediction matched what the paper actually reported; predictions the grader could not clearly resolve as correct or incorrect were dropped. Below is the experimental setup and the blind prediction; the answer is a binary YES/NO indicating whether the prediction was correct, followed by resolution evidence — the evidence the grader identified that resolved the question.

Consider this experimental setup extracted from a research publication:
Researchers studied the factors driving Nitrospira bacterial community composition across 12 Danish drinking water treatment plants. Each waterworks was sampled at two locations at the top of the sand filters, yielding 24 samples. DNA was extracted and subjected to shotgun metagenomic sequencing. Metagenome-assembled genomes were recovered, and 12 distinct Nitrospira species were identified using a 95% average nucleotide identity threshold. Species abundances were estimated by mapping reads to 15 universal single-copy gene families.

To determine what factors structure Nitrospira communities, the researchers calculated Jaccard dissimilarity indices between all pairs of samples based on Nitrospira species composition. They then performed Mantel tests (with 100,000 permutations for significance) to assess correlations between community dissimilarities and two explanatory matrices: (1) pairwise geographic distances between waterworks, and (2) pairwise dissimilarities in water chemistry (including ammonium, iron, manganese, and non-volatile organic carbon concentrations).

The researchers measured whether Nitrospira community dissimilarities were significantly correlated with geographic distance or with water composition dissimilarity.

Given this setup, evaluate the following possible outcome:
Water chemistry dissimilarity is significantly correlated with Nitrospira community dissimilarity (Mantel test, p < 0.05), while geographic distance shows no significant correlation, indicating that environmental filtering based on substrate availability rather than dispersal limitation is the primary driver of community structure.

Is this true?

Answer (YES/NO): YES